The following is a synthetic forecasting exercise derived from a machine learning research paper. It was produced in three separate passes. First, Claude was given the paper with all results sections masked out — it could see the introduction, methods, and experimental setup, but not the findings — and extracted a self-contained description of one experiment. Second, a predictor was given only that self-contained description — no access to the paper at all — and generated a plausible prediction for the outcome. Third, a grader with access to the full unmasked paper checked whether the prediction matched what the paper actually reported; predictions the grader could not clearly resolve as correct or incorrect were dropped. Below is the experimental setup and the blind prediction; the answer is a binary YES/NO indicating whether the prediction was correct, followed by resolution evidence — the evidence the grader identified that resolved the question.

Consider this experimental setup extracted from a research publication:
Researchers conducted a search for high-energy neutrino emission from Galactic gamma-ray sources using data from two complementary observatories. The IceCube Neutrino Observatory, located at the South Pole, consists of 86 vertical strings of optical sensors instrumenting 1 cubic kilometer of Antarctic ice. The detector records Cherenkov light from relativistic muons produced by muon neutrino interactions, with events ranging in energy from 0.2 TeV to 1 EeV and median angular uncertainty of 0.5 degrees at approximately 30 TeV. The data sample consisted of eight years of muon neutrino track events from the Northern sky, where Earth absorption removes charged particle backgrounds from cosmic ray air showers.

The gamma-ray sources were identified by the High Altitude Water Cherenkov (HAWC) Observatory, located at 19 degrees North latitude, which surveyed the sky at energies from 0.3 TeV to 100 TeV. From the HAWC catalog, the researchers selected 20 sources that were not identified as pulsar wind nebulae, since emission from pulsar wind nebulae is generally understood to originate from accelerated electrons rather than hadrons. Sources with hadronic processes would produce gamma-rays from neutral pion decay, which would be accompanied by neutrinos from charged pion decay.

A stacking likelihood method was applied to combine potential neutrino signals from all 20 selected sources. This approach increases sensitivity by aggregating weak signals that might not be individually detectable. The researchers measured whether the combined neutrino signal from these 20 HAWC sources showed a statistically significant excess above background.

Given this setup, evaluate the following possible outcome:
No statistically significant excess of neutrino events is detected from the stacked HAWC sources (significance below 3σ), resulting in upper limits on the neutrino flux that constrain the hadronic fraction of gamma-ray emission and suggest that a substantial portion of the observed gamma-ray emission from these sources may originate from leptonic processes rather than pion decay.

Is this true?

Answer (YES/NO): YES